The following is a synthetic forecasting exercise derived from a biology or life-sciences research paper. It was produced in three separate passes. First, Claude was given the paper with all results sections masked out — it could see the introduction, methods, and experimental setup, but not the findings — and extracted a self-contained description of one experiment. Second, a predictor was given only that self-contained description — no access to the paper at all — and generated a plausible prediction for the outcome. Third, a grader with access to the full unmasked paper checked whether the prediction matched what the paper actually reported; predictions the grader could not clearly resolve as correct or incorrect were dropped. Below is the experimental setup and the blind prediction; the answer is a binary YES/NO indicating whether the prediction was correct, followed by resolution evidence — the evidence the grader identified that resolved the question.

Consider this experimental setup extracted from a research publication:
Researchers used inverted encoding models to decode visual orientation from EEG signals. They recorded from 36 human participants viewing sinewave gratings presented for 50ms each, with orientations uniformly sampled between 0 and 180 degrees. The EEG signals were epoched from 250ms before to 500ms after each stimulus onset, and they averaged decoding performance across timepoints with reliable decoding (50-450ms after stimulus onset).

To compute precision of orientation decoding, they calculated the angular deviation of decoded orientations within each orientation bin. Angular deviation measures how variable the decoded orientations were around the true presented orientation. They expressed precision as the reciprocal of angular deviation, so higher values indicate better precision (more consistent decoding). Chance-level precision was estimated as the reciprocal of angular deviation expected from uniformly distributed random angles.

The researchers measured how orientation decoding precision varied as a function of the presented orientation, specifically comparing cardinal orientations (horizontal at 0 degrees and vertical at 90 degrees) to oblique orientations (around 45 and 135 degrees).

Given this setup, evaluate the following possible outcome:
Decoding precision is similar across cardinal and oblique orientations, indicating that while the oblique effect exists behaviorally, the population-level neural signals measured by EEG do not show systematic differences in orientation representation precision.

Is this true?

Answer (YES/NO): NO